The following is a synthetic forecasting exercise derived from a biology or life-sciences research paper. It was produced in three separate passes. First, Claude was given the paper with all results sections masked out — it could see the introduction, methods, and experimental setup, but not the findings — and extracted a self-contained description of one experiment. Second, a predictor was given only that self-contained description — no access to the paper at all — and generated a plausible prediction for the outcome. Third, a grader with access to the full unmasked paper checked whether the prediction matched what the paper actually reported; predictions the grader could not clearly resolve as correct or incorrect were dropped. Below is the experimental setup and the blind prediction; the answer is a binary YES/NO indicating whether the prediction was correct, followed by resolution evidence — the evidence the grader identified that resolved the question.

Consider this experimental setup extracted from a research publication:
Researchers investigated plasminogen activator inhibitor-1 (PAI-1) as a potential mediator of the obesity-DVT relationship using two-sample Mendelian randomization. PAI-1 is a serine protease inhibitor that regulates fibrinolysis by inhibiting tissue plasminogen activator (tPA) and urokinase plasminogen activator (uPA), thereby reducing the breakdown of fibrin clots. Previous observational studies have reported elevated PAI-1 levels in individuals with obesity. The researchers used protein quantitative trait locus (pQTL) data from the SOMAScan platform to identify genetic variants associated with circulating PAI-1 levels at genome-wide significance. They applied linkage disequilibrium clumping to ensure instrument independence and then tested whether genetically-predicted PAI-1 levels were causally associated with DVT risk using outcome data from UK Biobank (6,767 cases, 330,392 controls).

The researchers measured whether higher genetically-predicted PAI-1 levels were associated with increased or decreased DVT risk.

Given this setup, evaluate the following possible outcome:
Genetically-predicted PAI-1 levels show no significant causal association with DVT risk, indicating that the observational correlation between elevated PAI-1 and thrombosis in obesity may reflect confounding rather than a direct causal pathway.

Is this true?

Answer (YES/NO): NO